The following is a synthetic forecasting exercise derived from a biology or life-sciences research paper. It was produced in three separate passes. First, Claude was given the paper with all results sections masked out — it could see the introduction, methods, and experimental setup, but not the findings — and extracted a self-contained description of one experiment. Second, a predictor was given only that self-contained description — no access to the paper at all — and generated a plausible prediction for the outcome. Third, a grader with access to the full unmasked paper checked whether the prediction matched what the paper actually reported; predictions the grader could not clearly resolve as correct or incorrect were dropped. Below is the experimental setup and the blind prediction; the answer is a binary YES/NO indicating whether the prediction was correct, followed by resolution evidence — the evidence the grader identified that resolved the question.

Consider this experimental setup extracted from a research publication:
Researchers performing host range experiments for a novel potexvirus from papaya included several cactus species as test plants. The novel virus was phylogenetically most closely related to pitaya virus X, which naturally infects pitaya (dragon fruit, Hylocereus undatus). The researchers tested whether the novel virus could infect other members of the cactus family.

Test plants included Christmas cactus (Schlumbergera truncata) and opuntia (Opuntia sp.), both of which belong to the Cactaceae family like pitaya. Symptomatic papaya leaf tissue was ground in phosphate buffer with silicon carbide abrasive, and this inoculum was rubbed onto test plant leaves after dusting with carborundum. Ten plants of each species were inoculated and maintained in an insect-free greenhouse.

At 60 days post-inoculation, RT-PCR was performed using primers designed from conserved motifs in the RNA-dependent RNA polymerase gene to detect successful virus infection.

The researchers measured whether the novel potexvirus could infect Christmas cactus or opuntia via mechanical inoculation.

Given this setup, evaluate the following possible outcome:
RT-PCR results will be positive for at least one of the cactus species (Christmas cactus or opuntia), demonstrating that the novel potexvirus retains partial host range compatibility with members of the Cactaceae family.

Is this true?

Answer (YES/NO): NO